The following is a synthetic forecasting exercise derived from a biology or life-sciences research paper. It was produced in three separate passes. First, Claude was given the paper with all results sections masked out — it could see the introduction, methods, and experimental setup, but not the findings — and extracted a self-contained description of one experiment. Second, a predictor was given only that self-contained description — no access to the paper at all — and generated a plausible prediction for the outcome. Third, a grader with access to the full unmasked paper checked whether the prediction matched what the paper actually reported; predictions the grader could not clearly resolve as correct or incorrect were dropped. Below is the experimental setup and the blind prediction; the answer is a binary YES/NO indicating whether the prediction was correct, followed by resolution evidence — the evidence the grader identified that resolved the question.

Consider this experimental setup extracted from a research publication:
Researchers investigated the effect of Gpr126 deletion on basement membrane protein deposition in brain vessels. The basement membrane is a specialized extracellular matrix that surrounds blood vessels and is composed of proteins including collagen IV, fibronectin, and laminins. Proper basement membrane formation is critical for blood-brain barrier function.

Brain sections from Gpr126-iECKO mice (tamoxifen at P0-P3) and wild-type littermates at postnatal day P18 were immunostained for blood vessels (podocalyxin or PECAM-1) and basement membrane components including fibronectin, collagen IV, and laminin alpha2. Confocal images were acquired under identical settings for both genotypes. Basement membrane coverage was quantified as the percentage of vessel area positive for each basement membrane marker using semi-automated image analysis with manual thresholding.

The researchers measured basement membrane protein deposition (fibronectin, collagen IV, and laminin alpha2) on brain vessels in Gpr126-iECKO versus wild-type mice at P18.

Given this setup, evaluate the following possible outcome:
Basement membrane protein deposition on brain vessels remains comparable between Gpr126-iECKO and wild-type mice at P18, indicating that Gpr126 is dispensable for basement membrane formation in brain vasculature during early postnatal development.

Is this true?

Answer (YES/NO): NO